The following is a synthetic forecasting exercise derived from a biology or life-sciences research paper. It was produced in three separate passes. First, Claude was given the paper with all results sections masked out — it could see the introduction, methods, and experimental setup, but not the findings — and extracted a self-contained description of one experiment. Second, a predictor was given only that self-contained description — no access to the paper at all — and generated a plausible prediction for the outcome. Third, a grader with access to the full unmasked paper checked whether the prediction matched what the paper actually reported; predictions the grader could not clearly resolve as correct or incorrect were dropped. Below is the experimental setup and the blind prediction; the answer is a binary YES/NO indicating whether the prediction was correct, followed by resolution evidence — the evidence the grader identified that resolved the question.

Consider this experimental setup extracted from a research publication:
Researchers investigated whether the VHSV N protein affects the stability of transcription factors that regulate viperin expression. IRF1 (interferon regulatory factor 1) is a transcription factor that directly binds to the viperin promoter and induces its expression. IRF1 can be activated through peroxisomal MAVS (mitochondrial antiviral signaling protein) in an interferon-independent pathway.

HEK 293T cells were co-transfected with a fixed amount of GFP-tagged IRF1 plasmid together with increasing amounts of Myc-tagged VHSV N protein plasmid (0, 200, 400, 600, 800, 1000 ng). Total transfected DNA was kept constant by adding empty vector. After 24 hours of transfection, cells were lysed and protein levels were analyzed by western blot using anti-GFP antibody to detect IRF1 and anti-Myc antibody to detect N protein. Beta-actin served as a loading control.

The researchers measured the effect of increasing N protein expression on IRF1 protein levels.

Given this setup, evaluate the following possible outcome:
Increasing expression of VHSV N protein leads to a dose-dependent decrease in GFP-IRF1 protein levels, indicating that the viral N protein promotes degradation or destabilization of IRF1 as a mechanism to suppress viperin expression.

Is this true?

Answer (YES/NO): YES